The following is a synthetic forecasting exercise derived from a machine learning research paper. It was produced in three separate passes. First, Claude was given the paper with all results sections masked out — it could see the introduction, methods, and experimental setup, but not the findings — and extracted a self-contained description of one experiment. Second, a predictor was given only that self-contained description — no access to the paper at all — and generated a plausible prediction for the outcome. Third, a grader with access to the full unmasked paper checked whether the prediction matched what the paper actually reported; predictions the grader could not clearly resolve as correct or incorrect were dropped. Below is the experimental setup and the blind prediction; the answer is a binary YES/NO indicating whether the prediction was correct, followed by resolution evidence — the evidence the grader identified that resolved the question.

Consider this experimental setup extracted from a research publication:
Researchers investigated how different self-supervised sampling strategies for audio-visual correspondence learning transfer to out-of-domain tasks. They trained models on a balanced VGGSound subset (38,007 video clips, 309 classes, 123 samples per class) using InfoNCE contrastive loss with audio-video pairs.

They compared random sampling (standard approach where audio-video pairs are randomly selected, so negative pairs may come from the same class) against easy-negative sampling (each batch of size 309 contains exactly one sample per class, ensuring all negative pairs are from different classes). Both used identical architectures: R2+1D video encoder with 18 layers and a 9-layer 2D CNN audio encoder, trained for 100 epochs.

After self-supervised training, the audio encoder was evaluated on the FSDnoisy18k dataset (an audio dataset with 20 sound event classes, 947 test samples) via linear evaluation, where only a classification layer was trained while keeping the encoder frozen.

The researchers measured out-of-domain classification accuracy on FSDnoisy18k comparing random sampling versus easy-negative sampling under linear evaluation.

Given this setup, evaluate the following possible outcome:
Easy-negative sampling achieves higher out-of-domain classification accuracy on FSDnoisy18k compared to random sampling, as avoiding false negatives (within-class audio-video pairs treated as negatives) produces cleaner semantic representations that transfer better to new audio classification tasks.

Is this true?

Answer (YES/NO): YES